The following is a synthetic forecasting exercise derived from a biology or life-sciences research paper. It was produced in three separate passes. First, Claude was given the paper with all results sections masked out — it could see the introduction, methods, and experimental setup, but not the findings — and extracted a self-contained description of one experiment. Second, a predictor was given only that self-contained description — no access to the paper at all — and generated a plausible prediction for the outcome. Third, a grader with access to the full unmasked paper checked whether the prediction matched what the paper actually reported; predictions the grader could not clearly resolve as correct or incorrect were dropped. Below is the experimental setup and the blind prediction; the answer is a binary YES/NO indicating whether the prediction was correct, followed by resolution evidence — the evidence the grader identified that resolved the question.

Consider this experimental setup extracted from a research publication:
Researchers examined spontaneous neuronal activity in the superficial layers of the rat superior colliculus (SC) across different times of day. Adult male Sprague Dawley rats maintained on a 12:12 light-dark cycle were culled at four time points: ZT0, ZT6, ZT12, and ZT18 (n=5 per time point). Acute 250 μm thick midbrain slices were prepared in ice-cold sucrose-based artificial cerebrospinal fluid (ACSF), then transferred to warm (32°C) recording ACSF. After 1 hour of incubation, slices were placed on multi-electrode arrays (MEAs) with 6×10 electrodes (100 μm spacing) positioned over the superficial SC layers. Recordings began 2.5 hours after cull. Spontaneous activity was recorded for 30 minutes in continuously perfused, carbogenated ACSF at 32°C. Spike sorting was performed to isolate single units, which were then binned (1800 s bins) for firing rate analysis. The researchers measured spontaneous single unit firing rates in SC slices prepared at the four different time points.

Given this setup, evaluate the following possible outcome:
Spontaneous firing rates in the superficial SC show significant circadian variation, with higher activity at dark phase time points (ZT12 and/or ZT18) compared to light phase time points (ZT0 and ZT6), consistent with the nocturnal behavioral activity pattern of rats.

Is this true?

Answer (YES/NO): NO